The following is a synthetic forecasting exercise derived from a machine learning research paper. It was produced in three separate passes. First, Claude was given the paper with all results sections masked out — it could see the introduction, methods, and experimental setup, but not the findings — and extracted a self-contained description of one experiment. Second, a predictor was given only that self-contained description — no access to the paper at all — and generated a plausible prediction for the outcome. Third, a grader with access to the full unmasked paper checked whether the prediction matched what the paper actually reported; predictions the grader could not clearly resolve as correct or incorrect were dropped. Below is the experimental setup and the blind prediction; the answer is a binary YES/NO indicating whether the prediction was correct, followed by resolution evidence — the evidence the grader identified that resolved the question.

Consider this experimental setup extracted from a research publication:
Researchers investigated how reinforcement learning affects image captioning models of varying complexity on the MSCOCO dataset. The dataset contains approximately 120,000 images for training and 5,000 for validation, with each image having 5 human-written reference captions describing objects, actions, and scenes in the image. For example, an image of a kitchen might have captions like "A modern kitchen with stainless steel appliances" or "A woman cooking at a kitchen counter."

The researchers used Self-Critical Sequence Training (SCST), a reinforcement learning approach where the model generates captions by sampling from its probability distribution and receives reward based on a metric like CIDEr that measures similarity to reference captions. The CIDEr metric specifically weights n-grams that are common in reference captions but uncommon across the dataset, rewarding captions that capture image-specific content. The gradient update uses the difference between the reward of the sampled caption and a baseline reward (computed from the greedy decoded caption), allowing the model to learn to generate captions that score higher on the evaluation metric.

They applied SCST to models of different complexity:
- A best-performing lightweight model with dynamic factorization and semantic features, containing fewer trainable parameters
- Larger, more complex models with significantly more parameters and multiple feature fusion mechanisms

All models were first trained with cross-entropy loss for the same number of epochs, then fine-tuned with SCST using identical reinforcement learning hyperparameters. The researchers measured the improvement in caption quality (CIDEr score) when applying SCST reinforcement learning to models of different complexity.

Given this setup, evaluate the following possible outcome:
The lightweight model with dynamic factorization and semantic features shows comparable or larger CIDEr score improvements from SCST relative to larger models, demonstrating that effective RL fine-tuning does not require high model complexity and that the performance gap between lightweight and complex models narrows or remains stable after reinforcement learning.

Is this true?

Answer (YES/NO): NO